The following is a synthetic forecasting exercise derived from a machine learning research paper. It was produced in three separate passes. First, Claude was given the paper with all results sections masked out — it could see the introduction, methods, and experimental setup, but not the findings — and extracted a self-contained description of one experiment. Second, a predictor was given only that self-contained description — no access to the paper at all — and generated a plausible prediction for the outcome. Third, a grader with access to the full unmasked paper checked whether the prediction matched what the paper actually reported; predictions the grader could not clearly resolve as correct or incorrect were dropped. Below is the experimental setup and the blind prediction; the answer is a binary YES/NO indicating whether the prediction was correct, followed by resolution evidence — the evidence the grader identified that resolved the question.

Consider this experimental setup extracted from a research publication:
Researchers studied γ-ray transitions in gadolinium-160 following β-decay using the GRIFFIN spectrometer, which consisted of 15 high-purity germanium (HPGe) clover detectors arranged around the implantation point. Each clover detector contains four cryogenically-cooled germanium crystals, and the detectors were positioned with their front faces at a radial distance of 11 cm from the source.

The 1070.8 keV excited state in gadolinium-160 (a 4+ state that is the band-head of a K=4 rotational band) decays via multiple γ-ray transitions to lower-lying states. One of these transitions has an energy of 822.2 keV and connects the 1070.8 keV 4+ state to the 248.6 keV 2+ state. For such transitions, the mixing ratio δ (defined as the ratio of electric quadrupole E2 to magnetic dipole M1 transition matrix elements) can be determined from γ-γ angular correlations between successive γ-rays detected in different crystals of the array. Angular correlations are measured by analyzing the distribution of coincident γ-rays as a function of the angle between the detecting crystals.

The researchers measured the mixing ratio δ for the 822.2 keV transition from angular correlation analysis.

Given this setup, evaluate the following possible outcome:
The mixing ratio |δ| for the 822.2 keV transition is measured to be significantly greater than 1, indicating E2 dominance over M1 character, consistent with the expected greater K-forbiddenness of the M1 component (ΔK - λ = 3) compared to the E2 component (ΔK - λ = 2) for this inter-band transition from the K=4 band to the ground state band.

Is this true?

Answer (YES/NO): NO